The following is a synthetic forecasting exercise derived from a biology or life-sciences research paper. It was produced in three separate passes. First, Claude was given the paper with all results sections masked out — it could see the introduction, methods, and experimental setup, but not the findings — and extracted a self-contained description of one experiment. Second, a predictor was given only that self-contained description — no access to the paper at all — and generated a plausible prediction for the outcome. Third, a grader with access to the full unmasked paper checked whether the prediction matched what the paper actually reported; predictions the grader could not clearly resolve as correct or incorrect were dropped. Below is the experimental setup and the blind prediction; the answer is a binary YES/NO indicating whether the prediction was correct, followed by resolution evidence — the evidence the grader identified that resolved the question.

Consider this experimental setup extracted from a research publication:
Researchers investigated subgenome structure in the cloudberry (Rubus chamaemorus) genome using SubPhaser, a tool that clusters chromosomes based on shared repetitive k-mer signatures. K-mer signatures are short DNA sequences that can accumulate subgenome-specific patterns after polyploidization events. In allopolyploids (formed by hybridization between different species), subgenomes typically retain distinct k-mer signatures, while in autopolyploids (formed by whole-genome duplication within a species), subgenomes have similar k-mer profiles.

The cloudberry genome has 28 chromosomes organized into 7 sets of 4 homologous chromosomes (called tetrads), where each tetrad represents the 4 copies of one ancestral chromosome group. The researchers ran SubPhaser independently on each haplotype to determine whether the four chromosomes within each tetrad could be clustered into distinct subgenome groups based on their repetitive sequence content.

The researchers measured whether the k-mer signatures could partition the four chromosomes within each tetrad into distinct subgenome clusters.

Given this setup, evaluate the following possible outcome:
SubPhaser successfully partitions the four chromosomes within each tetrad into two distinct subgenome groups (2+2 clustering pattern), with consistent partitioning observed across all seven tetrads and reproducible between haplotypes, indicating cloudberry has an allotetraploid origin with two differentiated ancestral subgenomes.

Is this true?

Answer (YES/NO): NO